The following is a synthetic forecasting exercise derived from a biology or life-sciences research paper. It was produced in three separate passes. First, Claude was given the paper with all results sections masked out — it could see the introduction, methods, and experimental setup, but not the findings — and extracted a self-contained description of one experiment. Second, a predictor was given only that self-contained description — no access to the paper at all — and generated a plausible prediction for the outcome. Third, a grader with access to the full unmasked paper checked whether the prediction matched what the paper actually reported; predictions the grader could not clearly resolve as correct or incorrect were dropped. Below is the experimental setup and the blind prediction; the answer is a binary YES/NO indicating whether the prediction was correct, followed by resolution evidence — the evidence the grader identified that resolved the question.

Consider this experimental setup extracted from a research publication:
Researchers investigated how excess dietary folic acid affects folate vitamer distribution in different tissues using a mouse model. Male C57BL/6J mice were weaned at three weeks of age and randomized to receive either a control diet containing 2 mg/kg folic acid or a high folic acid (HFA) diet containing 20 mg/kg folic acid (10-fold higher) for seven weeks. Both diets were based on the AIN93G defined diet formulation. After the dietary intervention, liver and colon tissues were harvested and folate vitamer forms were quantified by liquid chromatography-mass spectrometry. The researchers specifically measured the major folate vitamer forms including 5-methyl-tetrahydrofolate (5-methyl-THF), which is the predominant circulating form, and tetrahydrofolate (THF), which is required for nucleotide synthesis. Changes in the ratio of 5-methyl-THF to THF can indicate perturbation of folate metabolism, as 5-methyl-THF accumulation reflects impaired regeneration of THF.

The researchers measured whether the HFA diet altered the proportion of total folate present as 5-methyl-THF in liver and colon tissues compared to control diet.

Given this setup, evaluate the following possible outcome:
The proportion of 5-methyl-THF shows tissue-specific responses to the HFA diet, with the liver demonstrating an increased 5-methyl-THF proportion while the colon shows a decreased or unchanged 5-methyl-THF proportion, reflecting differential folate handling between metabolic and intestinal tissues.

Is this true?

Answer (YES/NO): NO